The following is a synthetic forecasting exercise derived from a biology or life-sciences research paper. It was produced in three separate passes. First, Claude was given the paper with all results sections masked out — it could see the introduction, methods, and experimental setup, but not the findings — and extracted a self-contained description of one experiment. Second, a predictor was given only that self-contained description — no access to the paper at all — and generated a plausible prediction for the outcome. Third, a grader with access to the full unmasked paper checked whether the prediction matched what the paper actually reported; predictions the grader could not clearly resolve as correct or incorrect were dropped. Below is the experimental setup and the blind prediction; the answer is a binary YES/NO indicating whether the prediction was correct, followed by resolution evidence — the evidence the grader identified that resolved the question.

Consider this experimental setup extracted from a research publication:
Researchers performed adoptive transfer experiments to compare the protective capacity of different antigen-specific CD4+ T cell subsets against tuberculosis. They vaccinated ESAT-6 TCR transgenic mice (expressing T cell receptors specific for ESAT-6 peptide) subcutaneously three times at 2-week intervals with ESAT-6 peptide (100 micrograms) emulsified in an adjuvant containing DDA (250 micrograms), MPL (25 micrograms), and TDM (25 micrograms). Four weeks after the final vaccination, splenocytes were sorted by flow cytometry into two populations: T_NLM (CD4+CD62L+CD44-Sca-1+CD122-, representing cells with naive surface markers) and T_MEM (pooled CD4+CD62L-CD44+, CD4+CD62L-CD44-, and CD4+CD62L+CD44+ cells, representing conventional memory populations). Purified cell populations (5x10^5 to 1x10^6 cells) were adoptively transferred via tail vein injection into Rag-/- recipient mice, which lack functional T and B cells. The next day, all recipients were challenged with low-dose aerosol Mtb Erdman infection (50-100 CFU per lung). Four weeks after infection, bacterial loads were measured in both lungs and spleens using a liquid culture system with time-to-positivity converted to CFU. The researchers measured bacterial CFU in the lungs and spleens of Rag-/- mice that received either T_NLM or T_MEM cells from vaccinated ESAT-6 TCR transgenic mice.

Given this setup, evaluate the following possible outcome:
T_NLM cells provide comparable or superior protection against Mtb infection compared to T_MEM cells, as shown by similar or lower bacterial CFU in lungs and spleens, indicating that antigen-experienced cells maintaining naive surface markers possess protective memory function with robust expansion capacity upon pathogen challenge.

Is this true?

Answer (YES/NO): NO